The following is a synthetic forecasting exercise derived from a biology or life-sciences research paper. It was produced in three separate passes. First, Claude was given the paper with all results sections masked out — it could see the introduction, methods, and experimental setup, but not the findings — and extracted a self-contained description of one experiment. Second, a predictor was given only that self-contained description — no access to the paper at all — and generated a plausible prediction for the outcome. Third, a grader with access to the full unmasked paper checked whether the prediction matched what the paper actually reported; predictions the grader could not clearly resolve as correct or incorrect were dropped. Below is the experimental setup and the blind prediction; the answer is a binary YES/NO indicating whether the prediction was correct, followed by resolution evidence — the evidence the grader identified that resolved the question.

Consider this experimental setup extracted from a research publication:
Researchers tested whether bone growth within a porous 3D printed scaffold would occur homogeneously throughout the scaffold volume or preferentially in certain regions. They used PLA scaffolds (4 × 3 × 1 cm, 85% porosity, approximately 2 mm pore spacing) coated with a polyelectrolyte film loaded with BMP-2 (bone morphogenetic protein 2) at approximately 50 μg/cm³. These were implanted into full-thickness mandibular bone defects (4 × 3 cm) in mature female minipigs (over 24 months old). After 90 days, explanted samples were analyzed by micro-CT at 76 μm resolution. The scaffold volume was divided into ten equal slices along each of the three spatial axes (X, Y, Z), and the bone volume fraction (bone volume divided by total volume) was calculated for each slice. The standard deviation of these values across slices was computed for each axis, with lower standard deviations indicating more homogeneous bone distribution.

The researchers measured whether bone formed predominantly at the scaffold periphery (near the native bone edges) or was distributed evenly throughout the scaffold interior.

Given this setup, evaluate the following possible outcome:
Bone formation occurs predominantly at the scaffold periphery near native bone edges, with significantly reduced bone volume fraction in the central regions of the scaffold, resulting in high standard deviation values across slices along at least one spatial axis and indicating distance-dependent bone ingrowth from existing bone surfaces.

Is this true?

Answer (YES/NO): NO